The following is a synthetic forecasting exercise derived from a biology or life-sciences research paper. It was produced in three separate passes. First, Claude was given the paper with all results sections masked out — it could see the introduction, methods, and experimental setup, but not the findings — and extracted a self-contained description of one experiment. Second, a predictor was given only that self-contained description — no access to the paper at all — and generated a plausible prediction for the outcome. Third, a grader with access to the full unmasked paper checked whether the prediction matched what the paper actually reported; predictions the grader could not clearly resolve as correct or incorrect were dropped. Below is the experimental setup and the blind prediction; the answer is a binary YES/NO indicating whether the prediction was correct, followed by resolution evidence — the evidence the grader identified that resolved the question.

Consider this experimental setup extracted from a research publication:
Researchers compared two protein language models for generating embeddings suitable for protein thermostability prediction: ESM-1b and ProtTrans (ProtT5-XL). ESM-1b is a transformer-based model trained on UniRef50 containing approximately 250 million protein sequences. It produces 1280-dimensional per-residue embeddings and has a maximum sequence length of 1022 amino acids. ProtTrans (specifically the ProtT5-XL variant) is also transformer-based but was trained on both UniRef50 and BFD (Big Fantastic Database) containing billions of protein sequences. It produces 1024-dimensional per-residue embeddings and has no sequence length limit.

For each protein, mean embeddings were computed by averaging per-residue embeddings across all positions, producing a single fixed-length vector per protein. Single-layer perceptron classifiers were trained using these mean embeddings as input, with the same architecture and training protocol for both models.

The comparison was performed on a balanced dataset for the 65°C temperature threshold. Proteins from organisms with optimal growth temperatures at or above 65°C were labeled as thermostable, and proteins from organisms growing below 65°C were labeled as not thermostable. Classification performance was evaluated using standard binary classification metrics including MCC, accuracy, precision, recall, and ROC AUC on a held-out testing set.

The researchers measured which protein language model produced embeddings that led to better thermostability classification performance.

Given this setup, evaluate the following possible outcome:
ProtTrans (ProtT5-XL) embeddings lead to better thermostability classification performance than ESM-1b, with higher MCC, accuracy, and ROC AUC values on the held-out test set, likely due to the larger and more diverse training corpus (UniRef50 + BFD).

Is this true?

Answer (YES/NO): YES